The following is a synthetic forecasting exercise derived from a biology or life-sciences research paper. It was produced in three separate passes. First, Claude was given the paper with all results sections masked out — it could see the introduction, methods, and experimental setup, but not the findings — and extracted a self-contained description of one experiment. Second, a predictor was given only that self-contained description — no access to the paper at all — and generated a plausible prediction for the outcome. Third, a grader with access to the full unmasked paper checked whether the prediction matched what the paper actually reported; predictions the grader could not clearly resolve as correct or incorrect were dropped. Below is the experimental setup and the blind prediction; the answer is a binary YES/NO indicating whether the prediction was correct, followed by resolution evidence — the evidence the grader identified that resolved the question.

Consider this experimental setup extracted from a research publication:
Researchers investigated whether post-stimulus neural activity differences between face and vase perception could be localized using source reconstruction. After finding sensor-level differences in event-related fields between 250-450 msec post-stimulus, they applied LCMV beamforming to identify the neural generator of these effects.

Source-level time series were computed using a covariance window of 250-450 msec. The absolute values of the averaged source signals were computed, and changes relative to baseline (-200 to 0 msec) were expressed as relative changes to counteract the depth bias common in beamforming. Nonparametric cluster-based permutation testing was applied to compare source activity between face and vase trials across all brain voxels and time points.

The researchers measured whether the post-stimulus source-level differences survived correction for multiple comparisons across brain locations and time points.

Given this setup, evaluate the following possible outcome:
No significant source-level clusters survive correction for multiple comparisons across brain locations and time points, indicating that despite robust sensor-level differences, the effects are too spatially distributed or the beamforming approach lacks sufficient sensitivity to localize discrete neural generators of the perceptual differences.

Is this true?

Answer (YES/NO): YES